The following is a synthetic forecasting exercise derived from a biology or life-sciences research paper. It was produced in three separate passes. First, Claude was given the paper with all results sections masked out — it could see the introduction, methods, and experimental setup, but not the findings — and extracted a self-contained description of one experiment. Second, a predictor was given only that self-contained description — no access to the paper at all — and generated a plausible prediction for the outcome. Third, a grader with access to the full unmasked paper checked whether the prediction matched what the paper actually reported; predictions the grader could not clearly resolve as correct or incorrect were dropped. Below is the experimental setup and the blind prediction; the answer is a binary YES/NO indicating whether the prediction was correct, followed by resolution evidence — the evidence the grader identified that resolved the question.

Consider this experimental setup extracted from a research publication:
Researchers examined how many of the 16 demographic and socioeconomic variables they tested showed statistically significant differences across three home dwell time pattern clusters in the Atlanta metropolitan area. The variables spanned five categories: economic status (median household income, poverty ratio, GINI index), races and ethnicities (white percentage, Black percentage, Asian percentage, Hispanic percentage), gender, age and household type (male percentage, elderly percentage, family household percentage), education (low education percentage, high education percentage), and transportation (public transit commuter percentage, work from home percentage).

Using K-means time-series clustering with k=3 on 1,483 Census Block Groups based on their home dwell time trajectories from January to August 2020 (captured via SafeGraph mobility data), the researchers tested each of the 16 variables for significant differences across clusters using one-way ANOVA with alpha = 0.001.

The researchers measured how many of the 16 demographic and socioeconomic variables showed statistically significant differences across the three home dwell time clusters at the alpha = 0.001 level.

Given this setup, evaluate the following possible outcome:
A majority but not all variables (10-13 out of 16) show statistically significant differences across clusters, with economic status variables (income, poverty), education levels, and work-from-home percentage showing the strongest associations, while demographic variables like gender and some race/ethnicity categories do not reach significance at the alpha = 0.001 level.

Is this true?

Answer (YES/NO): NO